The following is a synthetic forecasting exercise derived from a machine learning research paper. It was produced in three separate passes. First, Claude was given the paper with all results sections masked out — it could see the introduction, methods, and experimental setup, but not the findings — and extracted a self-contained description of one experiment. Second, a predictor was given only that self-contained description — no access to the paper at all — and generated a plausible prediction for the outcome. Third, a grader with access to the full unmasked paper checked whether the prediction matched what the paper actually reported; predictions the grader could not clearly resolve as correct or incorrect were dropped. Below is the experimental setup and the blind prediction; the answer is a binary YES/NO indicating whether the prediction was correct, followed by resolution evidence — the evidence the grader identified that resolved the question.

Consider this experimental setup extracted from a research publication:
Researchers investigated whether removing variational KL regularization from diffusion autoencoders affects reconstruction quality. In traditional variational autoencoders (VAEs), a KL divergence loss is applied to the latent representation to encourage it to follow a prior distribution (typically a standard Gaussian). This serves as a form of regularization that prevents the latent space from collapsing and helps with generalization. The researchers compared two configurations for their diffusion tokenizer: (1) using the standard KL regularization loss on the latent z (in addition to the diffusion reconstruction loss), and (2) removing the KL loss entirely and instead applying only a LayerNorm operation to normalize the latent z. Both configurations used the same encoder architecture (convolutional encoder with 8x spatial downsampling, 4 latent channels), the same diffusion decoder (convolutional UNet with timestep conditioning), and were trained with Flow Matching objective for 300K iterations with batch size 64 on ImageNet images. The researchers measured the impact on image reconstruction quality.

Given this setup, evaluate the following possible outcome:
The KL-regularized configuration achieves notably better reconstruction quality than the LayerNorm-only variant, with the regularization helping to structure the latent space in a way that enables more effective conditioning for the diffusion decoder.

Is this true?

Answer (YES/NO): NO